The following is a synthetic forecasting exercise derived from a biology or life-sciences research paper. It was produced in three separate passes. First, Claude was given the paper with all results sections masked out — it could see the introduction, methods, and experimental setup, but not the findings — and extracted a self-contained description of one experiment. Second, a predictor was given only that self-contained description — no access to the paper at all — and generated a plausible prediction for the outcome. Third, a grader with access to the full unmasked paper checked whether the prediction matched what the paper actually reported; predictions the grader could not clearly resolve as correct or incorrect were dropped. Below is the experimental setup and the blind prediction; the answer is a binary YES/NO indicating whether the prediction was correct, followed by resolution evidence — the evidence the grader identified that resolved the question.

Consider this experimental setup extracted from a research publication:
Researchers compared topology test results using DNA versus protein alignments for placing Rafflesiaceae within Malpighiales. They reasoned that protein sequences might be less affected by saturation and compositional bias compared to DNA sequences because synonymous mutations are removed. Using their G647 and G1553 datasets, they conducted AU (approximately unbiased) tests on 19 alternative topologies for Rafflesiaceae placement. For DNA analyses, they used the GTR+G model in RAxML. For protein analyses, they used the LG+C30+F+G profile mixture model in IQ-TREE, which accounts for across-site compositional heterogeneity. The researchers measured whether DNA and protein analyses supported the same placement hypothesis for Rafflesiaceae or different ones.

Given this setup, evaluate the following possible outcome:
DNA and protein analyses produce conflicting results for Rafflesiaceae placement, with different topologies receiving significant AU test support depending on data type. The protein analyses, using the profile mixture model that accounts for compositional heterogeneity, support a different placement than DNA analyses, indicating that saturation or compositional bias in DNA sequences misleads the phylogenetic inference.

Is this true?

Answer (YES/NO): YES